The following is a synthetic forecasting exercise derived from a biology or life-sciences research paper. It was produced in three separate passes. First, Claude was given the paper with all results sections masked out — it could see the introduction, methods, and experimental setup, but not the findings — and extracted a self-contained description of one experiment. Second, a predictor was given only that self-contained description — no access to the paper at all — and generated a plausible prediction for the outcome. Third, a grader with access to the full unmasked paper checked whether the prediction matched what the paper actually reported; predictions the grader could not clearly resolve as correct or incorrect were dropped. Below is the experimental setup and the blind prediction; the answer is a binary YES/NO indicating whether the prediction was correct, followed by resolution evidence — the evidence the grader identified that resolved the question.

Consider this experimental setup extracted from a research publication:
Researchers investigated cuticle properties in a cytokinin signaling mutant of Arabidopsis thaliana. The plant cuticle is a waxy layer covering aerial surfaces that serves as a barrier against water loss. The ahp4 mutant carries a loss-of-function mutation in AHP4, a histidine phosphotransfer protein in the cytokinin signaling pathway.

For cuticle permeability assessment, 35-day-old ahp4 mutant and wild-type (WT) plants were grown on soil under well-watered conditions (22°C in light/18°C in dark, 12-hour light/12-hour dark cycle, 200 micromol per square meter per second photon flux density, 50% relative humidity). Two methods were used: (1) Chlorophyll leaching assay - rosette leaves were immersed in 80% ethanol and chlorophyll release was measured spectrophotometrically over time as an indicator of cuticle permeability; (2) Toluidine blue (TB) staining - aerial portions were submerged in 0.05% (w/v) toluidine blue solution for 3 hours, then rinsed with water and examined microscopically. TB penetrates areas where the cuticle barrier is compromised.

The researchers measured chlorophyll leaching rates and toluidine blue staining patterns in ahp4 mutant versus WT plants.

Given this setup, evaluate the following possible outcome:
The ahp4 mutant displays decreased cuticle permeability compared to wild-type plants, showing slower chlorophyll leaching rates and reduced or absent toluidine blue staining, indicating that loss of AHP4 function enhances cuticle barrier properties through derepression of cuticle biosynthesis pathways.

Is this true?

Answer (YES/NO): YES